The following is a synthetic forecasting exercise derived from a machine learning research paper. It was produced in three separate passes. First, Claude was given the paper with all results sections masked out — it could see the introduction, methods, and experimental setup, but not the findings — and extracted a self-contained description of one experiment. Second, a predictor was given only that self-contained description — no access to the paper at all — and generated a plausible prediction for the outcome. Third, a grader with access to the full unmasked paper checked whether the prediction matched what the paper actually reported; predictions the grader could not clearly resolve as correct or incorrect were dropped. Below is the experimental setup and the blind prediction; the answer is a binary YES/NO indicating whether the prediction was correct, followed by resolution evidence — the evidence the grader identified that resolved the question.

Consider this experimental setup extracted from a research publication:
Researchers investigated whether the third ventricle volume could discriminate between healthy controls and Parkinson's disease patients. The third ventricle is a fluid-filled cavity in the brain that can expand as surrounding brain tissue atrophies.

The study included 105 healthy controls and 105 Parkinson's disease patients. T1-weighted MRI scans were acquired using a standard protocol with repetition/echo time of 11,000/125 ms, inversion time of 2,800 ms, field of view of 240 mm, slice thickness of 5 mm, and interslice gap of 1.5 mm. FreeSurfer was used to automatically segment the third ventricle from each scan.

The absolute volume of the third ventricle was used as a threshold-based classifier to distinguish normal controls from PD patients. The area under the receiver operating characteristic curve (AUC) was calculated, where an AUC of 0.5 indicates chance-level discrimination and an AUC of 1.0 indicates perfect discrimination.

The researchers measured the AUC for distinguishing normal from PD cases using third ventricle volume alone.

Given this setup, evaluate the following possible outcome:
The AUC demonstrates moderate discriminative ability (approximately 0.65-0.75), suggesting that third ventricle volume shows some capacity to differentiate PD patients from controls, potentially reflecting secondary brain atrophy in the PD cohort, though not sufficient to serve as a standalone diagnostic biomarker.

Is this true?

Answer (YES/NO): NO